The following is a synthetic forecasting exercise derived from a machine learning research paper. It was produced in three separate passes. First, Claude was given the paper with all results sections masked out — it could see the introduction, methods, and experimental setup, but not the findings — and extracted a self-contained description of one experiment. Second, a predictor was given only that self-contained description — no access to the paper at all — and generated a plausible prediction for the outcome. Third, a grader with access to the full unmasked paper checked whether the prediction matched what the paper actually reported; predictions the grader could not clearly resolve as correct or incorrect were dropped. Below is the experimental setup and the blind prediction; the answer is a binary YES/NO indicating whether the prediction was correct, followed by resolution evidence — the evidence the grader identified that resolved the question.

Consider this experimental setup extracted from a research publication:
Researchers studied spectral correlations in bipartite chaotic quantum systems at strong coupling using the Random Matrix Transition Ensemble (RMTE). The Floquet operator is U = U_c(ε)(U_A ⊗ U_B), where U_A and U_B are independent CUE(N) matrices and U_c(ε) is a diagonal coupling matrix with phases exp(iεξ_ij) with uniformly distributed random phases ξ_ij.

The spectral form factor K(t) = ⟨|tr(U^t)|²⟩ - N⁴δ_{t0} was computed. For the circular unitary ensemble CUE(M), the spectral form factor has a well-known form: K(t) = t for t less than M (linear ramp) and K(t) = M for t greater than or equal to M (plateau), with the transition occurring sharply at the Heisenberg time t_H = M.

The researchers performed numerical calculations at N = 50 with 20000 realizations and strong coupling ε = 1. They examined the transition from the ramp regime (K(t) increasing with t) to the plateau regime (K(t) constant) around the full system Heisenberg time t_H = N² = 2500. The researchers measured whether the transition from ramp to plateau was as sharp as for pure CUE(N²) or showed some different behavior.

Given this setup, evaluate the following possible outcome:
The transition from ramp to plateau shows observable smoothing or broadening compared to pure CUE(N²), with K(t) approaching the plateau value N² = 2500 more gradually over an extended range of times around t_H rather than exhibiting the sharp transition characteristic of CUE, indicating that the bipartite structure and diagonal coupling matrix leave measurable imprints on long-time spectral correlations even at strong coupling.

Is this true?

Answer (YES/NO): NO